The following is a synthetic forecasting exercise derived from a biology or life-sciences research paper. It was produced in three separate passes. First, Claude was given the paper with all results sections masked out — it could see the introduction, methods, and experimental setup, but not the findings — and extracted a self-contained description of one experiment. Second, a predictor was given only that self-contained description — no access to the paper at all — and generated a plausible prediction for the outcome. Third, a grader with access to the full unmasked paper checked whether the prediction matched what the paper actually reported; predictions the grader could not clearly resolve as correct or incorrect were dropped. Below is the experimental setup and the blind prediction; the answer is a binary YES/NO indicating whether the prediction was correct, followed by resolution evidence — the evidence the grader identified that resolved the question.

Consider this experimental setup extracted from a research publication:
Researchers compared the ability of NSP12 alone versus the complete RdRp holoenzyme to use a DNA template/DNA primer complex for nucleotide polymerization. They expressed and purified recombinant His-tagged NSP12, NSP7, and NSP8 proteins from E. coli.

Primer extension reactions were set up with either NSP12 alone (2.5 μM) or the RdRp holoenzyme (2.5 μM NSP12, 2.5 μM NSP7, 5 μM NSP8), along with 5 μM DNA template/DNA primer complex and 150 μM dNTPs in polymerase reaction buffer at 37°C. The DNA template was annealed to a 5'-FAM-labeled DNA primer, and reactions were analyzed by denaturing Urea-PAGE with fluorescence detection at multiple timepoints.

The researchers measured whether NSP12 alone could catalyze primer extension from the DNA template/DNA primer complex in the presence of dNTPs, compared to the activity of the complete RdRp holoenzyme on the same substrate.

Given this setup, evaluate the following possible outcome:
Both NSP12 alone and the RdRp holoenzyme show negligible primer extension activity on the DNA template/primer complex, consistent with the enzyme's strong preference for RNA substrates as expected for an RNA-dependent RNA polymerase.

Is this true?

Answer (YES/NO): NO